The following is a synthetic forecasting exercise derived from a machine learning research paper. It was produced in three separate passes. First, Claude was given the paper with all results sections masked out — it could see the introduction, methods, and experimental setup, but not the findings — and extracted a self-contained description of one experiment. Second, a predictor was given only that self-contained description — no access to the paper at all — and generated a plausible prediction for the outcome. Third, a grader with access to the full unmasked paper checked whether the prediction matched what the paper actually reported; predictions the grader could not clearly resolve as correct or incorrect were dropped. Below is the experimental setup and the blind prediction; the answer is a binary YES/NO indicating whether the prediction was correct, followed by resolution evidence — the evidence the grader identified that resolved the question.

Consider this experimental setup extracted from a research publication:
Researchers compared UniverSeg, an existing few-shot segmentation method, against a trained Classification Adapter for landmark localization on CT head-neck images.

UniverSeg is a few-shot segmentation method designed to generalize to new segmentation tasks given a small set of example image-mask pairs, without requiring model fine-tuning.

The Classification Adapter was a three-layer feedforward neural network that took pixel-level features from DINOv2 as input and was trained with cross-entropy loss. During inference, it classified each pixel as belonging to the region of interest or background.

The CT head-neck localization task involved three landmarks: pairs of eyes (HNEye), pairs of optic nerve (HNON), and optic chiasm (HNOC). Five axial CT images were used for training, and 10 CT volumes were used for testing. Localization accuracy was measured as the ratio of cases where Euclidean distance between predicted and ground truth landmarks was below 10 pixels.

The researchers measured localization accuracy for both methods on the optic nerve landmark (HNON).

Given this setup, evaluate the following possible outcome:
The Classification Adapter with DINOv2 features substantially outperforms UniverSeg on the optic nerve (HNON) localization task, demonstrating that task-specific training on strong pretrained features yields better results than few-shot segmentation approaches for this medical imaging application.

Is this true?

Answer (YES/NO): YES